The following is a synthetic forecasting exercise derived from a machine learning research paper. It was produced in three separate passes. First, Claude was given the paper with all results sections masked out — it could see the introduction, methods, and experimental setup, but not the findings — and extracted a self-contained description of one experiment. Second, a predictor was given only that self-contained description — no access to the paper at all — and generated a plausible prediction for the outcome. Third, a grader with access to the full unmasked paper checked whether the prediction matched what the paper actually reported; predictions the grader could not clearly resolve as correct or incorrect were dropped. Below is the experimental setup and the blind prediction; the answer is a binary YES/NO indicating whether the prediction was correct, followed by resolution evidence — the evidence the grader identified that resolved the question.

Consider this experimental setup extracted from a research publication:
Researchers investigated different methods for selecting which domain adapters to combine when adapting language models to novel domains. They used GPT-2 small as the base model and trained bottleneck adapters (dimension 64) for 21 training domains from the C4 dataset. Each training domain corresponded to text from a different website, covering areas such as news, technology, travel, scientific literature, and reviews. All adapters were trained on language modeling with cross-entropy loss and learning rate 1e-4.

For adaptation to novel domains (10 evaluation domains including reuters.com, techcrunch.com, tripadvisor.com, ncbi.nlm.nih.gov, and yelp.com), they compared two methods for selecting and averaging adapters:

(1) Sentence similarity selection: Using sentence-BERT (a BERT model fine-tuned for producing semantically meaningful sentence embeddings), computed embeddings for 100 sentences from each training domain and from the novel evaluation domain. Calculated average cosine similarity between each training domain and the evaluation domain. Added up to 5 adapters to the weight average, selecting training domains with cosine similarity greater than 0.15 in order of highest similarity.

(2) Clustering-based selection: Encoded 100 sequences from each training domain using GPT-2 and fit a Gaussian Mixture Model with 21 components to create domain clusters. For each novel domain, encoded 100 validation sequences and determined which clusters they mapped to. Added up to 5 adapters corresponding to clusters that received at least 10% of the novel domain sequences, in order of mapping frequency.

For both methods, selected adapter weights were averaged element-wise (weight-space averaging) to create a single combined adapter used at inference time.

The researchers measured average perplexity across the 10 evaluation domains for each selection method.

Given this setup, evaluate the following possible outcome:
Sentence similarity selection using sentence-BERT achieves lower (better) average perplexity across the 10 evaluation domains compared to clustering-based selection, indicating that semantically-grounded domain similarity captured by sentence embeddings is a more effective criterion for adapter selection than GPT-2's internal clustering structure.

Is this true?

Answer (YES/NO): NO